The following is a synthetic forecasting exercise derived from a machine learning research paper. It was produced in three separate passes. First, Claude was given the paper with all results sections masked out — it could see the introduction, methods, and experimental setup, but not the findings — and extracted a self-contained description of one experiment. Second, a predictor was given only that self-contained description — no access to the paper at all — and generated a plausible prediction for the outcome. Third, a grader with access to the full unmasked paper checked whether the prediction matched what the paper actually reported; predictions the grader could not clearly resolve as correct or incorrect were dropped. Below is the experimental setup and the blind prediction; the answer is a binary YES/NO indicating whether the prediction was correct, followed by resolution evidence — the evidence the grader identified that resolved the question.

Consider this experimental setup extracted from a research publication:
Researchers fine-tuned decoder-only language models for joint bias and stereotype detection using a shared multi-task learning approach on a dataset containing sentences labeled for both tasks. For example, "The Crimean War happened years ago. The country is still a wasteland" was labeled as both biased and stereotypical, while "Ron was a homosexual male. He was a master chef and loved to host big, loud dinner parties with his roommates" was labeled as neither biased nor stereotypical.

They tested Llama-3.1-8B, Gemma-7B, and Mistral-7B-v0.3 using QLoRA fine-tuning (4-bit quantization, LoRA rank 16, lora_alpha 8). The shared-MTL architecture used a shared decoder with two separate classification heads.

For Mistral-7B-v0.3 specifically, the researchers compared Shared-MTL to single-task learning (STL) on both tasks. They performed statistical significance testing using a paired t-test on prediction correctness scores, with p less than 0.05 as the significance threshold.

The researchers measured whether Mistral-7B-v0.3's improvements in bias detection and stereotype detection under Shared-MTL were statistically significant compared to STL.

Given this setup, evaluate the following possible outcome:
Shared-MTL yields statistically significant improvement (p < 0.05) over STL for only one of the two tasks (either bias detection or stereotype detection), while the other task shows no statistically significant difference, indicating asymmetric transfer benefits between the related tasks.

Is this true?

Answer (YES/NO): NO